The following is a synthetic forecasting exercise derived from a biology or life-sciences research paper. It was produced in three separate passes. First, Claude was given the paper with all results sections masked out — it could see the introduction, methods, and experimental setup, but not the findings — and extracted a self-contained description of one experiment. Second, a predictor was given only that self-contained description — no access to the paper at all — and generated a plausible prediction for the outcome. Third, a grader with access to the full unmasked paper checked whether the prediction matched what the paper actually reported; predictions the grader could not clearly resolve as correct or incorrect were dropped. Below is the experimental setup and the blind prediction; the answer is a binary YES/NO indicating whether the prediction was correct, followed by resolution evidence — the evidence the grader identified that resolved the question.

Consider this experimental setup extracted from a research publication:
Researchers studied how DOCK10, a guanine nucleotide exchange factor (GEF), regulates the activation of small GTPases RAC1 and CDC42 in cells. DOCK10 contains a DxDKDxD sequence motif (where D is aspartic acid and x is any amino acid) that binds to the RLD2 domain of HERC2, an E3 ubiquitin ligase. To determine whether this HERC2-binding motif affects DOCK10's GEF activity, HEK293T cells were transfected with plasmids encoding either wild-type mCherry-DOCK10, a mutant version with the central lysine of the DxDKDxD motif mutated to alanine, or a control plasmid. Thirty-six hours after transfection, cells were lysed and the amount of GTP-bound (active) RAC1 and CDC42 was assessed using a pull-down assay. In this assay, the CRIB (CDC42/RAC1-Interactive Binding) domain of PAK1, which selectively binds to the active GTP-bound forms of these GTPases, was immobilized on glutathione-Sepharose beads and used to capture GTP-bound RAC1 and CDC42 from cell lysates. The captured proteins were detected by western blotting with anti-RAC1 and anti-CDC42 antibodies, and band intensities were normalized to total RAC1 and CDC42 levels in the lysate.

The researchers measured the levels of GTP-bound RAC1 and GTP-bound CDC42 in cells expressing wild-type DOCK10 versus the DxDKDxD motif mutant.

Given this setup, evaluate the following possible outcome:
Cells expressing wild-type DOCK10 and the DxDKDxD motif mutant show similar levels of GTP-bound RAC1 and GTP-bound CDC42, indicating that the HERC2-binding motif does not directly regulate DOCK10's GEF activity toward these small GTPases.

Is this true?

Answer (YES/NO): NO